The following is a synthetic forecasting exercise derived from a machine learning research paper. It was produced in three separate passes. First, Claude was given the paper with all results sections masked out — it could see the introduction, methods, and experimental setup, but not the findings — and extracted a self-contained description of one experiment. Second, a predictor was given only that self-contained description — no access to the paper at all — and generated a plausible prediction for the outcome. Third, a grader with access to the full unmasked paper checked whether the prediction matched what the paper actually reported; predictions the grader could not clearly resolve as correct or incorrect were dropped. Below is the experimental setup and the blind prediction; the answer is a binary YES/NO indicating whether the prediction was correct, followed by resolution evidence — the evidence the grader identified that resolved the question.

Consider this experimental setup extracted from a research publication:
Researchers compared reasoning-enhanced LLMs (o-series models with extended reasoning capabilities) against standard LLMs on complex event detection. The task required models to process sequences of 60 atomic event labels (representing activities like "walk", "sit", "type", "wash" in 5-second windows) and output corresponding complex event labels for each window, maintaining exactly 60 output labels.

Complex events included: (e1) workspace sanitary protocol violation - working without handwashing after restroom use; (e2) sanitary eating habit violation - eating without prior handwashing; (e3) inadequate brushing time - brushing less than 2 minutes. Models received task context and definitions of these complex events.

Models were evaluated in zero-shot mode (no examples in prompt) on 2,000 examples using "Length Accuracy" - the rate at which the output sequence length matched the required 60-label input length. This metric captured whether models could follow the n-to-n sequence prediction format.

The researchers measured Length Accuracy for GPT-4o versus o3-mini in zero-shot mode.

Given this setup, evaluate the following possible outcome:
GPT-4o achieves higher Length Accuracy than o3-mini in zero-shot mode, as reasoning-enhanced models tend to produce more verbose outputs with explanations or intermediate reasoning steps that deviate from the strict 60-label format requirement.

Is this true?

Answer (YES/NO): NO